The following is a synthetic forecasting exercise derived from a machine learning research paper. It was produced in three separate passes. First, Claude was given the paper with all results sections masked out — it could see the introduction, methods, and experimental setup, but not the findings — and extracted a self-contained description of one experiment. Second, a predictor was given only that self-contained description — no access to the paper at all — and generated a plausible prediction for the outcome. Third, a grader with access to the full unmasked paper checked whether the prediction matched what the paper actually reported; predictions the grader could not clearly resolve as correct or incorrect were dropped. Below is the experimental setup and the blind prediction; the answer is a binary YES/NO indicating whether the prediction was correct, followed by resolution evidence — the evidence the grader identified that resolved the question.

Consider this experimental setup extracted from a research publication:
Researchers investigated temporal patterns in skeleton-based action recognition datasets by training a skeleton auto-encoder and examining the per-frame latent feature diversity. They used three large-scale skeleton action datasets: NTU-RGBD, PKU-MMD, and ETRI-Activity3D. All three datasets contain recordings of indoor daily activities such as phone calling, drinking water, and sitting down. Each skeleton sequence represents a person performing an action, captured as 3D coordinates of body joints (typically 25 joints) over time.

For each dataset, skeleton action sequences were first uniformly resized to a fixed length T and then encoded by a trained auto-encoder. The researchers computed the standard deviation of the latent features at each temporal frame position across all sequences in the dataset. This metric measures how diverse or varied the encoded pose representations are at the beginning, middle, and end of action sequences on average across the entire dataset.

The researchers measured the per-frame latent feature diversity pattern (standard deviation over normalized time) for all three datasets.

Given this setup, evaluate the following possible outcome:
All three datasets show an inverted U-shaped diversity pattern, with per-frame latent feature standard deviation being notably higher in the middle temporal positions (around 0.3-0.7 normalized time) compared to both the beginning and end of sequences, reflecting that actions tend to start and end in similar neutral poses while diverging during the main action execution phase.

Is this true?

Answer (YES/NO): NO